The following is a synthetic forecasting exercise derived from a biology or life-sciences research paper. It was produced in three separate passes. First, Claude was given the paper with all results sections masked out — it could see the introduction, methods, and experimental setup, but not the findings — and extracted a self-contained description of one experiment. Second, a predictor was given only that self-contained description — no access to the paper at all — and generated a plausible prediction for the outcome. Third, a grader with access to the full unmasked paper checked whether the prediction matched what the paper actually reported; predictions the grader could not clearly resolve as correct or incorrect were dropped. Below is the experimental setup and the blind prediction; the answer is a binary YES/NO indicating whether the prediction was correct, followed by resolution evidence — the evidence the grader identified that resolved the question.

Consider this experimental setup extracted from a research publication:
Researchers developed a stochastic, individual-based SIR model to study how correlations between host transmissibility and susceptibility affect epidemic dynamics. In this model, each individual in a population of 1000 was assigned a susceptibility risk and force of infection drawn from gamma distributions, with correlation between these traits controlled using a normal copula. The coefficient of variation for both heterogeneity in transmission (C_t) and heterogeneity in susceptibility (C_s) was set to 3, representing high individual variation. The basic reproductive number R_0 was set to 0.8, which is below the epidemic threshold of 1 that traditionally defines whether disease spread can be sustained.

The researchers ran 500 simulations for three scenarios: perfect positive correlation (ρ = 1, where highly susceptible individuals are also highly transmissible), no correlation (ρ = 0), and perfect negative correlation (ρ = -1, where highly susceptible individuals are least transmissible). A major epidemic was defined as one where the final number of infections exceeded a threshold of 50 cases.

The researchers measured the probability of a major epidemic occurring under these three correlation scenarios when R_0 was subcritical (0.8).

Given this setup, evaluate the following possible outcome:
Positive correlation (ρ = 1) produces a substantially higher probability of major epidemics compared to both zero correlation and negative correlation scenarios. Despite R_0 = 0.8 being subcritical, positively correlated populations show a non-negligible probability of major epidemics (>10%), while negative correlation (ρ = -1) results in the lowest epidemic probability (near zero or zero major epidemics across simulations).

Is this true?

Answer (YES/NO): YES